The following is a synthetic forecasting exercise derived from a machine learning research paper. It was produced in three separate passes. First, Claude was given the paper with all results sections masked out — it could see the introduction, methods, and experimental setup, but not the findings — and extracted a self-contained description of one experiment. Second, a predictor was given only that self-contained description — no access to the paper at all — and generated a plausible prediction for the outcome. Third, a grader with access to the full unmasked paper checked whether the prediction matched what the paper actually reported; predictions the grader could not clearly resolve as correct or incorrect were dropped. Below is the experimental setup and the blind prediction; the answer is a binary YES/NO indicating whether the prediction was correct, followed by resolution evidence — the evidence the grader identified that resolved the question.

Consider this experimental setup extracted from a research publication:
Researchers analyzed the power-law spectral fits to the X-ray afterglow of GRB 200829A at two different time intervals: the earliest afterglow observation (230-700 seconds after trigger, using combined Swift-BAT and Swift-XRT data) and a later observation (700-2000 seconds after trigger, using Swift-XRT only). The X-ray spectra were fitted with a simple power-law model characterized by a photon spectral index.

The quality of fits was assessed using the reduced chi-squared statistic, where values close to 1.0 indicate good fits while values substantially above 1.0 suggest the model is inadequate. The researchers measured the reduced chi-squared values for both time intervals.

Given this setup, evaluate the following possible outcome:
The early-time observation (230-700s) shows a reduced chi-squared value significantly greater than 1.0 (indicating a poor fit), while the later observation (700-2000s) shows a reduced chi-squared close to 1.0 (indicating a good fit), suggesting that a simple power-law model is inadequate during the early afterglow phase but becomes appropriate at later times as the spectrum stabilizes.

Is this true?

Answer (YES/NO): NO